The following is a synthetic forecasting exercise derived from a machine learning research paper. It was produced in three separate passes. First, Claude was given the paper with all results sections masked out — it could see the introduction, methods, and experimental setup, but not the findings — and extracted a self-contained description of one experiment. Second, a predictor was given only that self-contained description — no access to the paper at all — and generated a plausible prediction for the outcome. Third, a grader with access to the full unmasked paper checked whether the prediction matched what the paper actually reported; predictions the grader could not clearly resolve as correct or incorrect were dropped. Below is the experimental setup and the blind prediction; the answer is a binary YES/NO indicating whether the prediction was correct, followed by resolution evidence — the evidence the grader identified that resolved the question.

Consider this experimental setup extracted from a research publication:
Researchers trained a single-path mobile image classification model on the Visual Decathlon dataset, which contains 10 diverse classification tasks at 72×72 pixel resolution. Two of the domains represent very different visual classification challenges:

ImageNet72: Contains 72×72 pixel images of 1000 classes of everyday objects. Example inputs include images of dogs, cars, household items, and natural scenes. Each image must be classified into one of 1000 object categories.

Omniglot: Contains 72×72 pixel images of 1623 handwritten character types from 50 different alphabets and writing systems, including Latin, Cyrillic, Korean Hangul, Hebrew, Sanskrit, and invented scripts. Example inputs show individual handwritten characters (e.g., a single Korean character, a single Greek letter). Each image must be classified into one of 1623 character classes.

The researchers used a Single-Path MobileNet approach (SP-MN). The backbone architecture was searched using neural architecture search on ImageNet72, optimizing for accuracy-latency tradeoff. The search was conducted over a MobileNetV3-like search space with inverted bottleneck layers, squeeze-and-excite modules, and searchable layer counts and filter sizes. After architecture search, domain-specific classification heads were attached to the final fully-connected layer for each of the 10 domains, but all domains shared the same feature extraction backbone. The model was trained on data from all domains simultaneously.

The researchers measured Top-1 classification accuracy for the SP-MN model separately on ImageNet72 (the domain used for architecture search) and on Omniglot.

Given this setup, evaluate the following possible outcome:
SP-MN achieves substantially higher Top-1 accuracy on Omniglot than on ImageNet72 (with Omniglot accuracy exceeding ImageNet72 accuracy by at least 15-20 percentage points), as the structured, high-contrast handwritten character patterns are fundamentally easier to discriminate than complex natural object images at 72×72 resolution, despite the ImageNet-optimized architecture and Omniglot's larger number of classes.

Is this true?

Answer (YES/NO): NO